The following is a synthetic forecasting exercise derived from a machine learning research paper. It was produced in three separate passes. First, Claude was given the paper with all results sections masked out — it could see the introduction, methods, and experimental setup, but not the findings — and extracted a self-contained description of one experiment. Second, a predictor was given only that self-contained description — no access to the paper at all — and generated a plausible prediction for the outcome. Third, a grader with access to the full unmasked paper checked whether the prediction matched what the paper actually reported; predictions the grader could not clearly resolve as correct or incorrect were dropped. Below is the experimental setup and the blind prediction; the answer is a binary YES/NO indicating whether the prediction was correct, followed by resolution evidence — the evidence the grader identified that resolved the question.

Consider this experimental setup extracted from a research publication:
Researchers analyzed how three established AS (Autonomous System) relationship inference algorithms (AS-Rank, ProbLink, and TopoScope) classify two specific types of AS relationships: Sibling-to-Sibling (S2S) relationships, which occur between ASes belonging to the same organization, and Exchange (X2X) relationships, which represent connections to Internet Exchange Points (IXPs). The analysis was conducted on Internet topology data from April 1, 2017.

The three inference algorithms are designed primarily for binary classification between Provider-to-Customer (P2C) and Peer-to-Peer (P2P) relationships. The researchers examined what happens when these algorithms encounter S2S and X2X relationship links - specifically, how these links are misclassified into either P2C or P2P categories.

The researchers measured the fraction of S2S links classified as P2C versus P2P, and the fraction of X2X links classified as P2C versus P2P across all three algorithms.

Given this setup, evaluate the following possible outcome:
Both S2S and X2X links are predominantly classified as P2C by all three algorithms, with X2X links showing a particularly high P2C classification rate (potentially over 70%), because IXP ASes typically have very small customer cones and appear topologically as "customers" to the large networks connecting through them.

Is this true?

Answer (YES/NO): NO